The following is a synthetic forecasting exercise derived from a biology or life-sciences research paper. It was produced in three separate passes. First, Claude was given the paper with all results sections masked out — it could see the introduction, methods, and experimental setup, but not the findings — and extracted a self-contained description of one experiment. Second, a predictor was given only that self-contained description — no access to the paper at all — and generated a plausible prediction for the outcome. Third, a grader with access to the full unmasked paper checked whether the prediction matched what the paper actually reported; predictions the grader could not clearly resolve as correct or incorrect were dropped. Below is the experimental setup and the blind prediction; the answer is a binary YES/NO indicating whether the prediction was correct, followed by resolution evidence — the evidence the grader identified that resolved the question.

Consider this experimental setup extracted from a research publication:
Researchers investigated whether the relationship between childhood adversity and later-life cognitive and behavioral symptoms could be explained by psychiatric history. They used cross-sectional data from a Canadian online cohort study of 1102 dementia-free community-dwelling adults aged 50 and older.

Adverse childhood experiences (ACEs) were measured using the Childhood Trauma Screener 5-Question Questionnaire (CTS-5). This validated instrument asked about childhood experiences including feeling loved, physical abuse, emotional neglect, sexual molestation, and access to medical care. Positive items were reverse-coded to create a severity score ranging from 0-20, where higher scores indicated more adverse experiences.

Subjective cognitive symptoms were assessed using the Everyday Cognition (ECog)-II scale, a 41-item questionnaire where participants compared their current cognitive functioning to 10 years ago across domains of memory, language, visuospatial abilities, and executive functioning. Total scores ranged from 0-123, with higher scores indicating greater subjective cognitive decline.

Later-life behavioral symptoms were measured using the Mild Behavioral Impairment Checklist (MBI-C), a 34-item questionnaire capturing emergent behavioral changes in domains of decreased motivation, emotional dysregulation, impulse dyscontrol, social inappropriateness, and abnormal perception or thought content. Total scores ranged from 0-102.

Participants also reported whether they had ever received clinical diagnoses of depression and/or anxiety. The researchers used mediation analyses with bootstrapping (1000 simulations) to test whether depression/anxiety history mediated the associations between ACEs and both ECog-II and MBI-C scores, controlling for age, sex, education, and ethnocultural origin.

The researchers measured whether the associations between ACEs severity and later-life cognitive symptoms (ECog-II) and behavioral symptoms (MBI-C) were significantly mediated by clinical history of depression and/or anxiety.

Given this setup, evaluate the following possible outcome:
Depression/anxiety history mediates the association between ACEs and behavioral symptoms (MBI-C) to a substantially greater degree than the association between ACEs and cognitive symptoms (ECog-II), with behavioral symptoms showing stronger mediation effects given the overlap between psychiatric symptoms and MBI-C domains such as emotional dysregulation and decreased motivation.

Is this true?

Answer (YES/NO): NO